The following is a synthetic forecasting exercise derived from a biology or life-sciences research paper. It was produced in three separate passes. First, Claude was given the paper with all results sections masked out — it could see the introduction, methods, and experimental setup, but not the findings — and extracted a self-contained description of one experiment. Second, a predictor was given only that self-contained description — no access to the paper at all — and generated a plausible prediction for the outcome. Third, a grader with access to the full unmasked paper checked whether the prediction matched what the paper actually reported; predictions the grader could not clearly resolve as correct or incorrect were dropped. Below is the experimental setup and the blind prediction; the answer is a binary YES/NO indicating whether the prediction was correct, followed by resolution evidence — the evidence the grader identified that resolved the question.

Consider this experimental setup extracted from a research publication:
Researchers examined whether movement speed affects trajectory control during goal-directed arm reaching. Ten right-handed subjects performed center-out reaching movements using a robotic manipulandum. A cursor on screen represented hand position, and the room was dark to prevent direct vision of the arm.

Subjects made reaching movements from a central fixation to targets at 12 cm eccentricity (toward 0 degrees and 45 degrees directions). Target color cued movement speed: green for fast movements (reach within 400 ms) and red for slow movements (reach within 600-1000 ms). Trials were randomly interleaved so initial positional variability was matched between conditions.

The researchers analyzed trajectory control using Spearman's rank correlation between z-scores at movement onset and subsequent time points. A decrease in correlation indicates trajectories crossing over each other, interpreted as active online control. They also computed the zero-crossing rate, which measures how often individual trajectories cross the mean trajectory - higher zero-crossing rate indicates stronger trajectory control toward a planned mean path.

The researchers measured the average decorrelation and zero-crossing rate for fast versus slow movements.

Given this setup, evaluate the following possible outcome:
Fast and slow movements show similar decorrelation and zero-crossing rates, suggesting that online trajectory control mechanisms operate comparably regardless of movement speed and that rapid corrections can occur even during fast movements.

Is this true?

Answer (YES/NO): YES